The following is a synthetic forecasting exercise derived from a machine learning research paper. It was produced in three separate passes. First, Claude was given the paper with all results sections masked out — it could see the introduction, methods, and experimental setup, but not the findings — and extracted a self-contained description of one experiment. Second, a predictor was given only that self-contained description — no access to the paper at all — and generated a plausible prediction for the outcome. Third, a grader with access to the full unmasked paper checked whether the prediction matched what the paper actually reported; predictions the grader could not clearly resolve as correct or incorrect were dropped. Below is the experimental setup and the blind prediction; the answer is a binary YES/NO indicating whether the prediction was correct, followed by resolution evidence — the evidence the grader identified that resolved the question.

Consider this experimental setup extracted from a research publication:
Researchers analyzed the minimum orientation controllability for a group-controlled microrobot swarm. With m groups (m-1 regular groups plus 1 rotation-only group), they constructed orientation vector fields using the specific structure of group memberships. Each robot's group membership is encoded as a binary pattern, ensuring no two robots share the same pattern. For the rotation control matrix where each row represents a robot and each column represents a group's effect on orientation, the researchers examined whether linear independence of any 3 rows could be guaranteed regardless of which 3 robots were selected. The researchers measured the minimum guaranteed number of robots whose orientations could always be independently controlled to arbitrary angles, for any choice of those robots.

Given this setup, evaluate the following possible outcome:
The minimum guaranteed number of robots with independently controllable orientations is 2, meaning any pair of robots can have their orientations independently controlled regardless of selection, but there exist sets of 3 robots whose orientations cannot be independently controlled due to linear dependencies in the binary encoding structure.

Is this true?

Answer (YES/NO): NO